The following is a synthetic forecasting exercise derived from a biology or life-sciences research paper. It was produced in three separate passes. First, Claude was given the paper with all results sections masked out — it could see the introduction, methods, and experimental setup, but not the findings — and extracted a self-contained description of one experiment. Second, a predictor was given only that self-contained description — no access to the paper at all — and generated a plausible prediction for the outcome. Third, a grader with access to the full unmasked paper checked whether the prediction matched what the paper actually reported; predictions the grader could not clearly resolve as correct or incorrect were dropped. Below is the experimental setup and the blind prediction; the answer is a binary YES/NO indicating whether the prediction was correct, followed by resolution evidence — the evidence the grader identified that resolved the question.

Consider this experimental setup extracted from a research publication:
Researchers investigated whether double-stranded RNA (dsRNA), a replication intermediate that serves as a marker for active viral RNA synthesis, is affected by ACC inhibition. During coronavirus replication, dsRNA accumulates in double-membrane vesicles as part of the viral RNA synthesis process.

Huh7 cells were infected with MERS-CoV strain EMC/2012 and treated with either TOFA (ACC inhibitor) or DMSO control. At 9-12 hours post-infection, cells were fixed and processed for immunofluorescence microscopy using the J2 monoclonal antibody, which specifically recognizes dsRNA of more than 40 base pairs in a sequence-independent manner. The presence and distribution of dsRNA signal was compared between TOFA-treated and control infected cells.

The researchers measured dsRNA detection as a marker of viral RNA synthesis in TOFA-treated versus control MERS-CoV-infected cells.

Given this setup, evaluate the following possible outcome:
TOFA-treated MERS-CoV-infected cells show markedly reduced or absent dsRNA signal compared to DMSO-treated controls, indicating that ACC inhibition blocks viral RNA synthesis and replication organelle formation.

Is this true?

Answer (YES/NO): NO